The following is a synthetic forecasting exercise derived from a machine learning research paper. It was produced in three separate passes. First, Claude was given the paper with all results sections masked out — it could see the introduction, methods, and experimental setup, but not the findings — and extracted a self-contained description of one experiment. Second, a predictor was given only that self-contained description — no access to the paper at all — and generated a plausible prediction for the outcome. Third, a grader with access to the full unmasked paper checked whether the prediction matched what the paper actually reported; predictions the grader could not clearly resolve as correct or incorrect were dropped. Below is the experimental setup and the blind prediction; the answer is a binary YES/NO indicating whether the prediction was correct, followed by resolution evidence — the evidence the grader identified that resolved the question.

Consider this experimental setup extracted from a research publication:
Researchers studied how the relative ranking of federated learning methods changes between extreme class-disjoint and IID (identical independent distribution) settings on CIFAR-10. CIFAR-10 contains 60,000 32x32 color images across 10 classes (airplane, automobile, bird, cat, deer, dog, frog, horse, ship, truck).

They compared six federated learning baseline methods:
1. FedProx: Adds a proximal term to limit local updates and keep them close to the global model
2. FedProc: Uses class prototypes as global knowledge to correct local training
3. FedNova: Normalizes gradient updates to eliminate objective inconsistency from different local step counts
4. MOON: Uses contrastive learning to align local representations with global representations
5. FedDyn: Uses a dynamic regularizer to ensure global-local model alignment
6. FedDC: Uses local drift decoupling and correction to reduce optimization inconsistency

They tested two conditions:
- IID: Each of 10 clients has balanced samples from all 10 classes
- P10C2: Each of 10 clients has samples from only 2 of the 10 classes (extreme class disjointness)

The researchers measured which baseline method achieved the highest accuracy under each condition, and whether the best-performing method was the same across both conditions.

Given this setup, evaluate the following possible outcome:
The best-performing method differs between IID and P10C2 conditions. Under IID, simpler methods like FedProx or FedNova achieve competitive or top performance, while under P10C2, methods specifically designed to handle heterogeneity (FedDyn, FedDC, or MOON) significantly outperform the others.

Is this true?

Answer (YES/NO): NO